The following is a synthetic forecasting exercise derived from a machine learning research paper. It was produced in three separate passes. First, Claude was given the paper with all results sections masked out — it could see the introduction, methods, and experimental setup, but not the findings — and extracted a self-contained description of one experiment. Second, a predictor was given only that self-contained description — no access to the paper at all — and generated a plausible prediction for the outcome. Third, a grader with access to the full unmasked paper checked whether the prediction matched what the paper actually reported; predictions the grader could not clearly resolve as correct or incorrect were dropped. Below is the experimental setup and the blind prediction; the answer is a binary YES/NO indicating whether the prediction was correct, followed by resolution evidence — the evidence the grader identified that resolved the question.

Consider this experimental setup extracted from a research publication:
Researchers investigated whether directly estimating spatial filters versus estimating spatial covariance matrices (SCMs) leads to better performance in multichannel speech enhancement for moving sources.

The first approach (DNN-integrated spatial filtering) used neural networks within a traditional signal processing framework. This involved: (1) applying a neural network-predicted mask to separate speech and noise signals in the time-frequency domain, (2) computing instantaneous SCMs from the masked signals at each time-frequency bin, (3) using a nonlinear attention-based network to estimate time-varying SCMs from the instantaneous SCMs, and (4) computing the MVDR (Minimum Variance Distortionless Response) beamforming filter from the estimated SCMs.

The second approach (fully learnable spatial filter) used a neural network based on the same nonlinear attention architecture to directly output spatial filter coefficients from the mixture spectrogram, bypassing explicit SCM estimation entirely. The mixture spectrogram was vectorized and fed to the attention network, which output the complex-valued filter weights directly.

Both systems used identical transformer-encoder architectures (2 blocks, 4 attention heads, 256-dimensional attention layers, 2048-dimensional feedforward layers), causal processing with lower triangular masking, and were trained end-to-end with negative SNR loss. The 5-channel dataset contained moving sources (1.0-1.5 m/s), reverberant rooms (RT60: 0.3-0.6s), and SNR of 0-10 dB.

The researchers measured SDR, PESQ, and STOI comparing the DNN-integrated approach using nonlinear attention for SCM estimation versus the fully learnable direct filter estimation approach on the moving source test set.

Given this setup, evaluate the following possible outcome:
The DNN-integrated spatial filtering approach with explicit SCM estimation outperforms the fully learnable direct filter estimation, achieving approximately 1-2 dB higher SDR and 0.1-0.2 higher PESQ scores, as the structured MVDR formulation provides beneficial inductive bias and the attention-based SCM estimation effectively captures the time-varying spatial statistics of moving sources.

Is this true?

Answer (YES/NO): NO